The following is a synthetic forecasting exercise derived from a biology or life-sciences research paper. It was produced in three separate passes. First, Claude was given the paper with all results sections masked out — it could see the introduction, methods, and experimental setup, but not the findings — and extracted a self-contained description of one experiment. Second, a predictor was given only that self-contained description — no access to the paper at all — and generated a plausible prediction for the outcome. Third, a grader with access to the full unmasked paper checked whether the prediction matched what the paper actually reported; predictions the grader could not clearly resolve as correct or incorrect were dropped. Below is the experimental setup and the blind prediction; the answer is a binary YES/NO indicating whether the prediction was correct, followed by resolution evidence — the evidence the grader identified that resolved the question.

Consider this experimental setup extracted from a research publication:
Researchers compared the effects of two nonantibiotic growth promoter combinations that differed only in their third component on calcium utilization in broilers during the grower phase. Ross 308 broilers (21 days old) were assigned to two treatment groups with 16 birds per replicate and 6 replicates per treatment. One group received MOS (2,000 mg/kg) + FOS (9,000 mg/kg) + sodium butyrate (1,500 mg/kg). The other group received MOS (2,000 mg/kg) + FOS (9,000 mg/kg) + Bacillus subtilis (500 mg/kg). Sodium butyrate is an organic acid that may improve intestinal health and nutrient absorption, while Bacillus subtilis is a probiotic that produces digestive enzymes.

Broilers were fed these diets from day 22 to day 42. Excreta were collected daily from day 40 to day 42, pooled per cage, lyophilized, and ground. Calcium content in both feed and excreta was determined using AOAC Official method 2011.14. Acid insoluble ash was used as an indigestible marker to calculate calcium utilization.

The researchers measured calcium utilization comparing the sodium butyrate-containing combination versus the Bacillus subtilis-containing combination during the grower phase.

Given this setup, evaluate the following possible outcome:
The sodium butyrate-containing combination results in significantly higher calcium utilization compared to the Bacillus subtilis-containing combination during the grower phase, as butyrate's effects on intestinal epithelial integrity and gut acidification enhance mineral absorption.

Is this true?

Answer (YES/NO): NO